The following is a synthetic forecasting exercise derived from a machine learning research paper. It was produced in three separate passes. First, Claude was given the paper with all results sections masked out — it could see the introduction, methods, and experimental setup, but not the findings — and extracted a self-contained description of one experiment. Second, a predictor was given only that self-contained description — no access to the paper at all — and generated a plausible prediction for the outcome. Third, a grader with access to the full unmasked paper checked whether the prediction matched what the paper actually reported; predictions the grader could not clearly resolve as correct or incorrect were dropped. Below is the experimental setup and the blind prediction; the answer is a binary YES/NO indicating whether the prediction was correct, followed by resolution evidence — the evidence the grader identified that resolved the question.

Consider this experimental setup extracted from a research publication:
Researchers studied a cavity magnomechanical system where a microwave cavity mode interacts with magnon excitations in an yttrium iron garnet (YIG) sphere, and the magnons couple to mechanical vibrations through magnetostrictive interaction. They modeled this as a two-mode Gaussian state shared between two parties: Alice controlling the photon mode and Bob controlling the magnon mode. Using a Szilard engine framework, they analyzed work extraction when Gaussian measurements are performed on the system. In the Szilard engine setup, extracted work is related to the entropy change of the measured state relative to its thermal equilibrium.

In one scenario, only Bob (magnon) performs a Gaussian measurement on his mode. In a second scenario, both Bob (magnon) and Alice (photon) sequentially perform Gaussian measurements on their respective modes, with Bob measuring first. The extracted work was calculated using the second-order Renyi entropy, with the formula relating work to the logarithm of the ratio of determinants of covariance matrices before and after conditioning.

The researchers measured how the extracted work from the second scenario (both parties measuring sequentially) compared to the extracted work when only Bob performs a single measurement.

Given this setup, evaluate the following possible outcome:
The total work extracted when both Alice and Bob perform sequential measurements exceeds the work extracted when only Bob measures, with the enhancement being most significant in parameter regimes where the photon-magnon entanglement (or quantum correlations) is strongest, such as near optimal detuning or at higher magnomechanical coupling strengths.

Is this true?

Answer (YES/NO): NO